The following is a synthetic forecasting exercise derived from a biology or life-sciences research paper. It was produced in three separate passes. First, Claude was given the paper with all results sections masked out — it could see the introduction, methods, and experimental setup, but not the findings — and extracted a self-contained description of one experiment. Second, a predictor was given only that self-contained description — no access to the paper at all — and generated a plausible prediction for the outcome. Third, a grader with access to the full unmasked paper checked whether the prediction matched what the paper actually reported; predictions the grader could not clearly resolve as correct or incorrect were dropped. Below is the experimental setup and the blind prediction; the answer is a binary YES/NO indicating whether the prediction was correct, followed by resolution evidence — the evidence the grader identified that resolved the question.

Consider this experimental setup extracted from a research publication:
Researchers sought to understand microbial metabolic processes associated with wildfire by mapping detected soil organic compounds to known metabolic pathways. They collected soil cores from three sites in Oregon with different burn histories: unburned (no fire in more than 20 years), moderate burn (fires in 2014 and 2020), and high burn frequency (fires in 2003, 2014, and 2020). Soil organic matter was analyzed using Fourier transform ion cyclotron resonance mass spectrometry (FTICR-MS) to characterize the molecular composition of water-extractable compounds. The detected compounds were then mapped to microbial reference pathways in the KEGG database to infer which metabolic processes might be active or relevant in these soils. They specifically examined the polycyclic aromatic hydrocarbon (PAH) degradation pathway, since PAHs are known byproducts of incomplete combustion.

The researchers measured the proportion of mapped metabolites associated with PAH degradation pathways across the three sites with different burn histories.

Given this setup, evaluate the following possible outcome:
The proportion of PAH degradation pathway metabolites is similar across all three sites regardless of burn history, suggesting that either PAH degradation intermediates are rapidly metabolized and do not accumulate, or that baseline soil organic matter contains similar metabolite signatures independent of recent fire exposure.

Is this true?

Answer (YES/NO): NO